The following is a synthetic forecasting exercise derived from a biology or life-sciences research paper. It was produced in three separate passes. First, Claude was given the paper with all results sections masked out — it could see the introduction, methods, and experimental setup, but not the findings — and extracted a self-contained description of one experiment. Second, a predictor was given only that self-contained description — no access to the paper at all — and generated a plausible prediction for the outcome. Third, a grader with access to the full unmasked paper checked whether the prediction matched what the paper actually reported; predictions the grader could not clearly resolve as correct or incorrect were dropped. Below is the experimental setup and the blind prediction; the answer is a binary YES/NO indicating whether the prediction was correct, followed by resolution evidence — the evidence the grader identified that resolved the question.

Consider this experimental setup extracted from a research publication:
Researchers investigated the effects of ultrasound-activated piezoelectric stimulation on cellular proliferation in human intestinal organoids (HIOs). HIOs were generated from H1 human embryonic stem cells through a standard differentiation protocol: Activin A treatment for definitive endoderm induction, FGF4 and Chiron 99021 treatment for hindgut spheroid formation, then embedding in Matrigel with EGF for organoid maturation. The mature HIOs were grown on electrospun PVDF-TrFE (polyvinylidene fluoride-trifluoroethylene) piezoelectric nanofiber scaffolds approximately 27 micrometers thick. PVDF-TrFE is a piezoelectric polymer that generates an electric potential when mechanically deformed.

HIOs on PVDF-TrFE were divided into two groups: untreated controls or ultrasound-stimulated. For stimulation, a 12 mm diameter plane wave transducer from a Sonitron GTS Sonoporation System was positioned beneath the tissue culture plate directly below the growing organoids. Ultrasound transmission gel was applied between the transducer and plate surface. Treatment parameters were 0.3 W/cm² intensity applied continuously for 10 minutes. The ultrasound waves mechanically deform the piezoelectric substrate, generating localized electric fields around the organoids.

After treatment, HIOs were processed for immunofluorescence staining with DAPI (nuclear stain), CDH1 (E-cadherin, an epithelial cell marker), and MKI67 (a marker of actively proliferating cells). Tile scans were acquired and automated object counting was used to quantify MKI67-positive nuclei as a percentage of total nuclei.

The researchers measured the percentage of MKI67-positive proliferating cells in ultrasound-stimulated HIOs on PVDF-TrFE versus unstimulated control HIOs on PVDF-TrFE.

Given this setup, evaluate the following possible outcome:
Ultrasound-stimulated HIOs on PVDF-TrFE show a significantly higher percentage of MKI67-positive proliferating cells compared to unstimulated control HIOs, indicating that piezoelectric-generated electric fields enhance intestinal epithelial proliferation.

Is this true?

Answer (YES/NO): NO